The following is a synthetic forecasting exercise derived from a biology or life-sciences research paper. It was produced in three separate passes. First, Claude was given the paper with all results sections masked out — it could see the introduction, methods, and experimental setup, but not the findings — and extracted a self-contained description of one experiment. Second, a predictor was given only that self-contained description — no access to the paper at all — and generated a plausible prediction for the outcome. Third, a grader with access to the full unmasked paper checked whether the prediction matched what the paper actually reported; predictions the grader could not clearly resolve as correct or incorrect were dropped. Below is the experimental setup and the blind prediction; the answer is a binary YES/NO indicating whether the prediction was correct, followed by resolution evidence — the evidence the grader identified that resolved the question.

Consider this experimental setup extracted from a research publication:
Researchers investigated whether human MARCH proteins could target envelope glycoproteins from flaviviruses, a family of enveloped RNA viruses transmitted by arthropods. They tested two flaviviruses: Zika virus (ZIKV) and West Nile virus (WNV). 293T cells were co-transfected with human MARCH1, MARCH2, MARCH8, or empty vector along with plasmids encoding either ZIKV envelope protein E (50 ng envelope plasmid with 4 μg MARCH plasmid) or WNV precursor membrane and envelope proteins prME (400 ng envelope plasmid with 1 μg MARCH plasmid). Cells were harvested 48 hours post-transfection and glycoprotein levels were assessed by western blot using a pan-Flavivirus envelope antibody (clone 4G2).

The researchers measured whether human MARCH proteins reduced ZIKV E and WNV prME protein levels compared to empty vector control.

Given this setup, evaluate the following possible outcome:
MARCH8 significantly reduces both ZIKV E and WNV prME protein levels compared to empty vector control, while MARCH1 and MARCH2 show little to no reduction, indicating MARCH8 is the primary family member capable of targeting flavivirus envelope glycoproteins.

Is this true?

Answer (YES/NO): NO